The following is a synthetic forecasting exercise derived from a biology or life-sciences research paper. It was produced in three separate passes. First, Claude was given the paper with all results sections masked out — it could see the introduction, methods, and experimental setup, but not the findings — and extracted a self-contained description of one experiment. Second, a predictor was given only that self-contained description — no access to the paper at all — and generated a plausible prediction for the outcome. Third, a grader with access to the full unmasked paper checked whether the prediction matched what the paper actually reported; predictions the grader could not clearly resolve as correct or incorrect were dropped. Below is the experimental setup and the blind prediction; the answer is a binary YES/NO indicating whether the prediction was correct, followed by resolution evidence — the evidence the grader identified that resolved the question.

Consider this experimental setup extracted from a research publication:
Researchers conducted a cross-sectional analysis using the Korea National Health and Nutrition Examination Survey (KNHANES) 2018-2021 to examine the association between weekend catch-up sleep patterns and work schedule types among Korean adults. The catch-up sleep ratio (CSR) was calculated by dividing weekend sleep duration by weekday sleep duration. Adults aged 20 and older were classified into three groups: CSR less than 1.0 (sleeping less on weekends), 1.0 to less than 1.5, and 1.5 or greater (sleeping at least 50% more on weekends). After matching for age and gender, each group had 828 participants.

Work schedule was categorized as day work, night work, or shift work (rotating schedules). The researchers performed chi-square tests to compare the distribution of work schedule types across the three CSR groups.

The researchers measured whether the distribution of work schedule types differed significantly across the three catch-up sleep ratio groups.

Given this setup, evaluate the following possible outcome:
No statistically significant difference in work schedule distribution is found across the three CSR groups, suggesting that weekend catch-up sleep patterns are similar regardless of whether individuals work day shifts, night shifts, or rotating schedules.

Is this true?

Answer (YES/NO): NO